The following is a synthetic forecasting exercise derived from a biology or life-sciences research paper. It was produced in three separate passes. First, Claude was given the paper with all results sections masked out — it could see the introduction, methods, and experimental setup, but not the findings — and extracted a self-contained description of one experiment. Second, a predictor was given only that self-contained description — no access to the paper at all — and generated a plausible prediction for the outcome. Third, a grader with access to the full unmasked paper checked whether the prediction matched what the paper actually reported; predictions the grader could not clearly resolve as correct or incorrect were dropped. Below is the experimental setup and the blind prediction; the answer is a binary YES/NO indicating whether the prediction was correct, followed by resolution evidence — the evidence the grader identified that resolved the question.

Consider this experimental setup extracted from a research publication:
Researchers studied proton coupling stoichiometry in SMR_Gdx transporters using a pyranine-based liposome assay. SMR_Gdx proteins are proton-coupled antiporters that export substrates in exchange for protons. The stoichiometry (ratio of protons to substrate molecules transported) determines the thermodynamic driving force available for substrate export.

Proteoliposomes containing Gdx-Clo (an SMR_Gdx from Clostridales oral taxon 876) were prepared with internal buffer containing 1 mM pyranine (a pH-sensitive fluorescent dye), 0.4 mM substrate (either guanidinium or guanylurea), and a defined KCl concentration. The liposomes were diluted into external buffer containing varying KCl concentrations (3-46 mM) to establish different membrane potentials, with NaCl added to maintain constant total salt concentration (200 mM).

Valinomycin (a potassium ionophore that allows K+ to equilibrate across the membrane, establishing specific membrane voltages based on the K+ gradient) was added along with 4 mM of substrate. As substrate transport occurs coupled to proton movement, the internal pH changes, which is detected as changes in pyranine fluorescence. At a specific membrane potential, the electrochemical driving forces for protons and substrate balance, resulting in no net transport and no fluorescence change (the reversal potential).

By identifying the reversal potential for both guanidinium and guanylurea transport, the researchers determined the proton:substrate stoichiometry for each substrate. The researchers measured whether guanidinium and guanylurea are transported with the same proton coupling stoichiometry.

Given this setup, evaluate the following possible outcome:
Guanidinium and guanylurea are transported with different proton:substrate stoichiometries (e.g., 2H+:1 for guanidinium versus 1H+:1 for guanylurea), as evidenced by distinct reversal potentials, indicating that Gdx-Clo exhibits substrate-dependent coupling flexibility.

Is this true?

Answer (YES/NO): NO